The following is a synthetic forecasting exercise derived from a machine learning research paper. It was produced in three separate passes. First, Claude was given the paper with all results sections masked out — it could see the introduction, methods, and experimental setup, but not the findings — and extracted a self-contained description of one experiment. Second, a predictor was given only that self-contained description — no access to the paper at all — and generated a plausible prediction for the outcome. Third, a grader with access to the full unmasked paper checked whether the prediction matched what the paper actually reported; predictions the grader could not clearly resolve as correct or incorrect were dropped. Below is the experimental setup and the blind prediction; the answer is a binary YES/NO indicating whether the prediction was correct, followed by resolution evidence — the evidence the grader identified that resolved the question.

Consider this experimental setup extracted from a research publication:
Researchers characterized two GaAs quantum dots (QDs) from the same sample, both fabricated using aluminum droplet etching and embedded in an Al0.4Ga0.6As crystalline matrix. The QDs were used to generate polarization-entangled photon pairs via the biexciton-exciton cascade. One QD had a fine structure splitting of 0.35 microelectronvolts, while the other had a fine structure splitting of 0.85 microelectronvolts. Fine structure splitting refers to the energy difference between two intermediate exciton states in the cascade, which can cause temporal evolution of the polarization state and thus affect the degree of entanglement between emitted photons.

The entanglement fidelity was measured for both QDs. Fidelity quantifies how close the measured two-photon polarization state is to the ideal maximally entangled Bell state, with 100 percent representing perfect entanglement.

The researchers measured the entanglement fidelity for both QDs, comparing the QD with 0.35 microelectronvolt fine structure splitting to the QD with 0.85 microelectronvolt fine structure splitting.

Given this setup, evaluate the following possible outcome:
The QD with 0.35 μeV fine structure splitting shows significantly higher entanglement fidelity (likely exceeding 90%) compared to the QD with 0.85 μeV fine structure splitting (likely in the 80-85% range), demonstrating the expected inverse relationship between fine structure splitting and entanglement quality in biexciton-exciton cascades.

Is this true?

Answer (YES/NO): NO